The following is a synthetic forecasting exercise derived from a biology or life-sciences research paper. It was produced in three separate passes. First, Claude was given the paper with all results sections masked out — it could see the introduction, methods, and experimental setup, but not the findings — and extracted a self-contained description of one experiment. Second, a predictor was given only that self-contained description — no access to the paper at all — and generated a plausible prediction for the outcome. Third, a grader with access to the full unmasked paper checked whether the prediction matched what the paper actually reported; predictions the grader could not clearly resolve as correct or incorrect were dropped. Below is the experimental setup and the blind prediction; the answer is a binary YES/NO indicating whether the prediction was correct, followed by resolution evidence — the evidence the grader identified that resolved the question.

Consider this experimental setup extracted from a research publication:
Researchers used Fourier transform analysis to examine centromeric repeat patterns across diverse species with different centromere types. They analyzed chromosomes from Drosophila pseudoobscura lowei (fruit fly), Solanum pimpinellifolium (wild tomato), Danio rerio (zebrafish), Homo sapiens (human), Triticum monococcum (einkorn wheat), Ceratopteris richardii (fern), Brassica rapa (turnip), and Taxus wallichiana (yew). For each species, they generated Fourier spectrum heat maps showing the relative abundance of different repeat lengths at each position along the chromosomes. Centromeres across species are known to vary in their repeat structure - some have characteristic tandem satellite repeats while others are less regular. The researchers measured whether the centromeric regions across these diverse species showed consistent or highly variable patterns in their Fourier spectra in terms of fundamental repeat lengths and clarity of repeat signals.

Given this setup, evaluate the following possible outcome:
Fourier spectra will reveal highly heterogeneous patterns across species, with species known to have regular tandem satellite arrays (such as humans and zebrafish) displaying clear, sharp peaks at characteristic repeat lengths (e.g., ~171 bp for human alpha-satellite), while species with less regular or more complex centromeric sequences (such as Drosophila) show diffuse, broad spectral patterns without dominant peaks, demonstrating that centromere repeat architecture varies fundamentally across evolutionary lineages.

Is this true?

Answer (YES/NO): NO